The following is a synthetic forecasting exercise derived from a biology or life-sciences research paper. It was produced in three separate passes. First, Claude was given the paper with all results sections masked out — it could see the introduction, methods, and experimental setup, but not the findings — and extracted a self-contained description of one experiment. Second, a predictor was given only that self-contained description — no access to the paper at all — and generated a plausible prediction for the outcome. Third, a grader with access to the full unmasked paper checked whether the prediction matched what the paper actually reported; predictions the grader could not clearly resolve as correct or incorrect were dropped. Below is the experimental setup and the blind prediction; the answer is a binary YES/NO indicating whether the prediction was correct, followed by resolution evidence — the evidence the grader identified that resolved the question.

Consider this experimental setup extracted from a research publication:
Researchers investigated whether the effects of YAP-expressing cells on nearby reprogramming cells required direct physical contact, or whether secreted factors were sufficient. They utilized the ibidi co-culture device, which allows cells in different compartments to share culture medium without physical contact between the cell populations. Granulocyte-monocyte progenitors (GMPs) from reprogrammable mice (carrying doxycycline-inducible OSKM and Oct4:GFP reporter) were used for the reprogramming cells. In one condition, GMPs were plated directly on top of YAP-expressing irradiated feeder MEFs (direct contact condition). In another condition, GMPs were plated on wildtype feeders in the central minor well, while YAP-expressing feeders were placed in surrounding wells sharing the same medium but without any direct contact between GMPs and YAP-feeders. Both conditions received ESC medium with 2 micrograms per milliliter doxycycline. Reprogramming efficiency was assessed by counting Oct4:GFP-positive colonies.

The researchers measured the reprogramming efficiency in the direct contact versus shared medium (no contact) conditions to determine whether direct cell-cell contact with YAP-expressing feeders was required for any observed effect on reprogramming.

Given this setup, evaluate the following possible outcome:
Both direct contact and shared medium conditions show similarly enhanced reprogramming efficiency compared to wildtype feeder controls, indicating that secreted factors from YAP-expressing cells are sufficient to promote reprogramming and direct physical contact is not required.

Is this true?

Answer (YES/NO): YES